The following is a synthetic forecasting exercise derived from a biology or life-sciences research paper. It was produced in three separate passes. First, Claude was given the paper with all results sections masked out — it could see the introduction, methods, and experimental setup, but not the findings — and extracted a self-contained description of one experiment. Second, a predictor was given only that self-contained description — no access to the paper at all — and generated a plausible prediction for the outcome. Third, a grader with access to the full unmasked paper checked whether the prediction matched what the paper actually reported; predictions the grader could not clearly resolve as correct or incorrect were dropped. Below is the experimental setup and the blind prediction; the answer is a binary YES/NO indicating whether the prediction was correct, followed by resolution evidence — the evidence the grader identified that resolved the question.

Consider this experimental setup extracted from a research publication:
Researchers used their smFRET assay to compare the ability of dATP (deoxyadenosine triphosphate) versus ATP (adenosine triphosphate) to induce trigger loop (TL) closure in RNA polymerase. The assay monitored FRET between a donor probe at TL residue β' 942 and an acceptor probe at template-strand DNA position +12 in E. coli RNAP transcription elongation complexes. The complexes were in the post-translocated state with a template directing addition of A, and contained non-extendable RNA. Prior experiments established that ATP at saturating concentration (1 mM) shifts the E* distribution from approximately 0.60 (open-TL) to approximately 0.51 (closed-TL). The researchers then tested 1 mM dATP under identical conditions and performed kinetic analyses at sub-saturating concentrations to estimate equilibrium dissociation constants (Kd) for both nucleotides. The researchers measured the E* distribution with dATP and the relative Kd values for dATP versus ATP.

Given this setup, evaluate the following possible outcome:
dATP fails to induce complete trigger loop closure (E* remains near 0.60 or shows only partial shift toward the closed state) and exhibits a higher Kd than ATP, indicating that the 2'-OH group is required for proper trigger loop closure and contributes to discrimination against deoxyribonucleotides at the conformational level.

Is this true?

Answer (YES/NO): YES